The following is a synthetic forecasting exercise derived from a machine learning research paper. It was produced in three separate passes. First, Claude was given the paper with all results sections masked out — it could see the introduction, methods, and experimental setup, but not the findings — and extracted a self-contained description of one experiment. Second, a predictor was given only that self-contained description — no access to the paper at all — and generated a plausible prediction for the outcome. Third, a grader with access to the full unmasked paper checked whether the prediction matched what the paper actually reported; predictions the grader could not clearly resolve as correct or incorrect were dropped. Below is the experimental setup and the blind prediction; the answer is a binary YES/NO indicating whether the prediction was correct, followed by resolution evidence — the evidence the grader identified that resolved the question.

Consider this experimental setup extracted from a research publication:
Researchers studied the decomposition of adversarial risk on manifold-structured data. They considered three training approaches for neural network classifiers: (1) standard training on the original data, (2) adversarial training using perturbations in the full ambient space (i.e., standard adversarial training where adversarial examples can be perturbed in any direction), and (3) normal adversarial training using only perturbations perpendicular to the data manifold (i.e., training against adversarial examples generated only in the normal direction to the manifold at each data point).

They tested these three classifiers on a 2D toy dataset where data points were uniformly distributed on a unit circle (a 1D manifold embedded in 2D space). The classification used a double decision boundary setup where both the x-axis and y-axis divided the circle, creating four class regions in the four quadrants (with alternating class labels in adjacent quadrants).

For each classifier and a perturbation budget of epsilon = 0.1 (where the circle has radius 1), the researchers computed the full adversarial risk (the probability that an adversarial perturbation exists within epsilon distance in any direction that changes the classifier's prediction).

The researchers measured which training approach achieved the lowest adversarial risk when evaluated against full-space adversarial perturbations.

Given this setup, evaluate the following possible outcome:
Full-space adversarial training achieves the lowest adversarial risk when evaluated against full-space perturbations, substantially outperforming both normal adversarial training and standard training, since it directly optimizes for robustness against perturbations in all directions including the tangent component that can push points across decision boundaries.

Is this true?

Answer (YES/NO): NO